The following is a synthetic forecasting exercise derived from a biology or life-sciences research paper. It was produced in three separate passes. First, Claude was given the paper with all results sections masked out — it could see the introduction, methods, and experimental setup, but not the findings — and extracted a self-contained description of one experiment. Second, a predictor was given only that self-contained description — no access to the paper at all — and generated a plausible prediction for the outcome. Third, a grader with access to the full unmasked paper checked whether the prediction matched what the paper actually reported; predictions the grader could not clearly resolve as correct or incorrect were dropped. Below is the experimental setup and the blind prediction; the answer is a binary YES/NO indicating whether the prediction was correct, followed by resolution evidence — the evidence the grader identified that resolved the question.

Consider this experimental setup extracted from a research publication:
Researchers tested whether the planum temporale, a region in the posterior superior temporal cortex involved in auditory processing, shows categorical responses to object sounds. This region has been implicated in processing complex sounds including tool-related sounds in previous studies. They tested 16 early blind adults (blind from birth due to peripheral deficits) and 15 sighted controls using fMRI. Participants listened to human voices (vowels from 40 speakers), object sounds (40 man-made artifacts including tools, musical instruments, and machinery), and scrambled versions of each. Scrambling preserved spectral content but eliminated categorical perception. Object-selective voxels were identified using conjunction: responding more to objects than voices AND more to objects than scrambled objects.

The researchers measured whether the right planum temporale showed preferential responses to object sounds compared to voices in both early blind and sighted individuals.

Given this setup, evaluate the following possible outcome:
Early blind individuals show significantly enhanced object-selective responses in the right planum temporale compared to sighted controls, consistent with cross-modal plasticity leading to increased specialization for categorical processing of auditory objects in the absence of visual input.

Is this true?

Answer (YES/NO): NO